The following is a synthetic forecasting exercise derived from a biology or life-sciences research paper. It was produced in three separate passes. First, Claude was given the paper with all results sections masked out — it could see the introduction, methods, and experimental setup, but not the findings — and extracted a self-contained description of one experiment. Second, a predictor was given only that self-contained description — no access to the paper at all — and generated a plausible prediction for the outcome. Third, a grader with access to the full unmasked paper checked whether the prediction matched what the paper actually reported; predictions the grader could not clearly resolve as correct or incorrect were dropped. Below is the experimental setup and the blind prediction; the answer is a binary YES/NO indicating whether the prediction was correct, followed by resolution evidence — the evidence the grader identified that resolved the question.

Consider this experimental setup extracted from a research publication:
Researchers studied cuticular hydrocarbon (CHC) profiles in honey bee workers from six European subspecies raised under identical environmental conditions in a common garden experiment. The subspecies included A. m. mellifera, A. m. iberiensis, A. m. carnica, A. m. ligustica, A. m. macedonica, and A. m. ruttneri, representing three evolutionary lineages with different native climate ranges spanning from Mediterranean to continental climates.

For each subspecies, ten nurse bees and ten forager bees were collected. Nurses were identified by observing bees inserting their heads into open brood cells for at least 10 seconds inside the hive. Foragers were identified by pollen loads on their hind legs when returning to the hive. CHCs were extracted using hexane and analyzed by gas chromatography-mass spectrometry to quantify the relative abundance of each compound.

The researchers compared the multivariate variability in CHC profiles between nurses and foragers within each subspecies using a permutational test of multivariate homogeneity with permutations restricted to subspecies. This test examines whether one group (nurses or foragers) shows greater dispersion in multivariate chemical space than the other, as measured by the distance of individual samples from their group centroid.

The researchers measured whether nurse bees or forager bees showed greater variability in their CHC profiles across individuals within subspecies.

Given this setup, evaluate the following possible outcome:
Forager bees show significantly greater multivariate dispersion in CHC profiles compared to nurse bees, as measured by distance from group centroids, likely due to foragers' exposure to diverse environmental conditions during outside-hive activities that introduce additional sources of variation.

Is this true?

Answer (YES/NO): NO